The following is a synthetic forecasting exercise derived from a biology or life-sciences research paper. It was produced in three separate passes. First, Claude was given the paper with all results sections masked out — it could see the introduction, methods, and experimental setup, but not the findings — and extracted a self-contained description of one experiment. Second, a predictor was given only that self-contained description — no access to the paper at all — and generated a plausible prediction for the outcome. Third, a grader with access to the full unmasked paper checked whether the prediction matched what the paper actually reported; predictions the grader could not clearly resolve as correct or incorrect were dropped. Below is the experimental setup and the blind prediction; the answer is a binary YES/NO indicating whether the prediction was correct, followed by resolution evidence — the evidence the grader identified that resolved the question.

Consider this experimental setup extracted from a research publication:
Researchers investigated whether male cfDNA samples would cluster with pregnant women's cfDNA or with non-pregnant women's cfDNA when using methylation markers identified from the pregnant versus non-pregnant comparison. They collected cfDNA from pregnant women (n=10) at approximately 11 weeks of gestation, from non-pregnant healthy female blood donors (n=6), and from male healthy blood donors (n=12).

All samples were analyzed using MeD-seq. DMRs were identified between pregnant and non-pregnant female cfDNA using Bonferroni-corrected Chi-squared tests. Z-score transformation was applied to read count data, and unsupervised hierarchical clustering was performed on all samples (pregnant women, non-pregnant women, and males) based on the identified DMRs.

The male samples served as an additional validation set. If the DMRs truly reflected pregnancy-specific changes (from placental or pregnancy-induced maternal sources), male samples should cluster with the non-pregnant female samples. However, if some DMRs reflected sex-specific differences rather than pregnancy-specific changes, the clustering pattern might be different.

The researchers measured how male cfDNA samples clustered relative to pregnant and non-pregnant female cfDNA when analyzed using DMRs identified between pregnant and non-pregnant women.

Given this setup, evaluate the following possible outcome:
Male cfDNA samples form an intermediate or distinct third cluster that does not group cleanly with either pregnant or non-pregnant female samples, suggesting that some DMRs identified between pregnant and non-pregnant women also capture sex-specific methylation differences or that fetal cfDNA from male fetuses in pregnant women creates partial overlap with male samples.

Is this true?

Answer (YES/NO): NO